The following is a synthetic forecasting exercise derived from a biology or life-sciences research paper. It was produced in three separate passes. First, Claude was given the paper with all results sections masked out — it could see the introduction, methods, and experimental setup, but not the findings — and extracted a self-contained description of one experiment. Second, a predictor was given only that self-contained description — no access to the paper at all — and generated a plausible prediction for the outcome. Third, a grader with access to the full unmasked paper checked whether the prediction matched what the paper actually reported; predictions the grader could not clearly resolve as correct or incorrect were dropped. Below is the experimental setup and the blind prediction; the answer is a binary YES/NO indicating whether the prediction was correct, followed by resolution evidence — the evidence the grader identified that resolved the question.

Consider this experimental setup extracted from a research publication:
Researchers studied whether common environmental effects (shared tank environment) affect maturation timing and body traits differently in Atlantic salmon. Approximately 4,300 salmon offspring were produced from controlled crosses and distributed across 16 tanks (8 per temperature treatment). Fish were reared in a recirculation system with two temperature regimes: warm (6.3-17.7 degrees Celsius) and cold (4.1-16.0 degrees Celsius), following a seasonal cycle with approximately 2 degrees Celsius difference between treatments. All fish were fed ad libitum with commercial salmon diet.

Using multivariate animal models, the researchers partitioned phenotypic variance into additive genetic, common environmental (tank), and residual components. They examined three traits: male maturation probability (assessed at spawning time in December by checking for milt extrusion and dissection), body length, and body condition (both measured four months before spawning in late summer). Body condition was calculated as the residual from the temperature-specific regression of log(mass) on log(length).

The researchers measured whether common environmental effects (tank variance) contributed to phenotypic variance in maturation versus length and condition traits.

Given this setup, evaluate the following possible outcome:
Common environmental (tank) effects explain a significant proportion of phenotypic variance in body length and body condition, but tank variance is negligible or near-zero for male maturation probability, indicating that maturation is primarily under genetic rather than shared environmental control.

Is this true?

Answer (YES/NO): YES